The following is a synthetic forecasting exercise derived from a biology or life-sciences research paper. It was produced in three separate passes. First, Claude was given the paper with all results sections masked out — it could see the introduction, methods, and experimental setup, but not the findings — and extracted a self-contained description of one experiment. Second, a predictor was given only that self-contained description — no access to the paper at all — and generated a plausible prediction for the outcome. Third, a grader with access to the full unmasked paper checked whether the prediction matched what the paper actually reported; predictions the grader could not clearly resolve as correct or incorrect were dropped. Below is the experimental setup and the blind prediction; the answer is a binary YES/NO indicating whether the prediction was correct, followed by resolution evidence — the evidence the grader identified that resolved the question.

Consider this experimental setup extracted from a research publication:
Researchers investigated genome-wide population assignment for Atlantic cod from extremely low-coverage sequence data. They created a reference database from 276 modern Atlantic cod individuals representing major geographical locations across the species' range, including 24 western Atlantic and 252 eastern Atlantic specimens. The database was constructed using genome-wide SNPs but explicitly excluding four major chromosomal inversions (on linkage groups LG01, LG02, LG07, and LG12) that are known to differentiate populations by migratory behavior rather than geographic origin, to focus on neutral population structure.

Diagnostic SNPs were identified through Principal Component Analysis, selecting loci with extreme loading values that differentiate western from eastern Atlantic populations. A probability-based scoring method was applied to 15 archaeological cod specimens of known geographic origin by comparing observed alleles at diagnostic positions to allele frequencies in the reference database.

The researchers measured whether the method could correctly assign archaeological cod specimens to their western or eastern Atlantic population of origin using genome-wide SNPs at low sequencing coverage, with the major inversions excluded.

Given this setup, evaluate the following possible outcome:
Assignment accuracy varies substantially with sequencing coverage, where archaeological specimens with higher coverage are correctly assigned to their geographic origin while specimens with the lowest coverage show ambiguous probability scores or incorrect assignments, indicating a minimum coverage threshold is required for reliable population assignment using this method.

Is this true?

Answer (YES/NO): NO